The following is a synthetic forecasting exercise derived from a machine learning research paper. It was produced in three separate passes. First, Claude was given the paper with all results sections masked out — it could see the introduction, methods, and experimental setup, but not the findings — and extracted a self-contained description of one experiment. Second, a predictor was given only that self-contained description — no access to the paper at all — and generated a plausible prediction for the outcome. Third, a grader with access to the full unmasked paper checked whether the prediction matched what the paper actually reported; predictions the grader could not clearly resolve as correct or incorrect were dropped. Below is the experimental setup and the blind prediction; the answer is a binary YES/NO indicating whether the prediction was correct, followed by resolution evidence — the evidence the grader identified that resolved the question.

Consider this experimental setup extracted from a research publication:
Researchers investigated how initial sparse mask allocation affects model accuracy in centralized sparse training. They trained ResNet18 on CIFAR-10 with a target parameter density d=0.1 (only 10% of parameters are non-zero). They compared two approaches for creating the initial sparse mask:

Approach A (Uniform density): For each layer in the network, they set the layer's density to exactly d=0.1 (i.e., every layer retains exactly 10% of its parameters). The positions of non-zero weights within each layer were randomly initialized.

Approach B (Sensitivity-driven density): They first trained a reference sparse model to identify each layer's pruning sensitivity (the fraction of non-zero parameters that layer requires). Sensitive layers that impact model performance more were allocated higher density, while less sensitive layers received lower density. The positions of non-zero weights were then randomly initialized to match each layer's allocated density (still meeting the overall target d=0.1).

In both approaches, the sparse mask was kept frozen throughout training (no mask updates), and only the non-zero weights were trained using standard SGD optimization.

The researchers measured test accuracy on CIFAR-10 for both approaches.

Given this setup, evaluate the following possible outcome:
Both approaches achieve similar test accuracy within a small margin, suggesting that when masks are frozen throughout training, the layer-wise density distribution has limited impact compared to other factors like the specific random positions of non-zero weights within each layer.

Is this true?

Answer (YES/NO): NO